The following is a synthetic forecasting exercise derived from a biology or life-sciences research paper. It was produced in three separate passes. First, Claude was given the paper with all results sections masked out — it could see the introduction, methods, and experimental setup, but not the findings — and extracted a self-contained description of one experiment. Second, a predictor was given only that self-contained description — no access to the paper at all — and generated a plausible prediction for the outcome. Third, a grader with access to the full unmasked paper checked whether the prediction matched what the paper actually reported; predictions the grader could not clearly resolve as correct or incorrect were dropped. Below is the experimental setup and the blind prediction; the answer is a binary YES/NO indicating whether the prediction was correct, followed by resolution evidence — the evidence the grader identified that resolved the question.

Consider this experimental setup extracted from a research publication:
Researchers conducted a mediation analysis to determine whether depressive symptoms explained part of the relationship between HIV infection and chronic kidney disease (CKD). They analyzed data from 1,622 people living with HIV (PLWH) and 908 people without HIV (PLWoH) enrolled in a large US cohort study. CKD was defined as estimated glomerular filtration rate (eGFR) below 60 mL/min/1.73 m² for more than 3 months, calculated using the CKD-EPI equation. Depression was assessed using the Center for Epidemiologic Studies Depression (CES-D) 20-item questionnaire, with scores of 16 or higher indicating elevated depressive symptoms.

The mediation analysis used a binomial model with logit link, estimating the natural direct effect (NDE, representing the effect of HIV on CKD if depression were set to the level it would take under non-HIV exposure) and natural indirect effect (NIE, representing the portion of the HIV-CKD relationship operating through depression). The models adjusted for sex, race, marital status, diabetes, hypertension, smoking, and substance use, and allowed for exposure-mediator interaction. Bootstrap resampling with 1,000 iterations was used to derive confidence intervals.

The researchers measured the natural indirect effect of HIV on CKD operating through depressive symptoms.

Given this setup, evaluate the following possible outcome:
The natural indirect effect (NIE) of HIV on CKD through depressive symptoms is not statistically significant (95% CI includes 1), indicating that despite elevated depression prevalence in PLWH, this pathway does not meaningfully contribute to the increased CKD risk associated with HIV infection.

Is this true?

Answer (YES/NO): YES